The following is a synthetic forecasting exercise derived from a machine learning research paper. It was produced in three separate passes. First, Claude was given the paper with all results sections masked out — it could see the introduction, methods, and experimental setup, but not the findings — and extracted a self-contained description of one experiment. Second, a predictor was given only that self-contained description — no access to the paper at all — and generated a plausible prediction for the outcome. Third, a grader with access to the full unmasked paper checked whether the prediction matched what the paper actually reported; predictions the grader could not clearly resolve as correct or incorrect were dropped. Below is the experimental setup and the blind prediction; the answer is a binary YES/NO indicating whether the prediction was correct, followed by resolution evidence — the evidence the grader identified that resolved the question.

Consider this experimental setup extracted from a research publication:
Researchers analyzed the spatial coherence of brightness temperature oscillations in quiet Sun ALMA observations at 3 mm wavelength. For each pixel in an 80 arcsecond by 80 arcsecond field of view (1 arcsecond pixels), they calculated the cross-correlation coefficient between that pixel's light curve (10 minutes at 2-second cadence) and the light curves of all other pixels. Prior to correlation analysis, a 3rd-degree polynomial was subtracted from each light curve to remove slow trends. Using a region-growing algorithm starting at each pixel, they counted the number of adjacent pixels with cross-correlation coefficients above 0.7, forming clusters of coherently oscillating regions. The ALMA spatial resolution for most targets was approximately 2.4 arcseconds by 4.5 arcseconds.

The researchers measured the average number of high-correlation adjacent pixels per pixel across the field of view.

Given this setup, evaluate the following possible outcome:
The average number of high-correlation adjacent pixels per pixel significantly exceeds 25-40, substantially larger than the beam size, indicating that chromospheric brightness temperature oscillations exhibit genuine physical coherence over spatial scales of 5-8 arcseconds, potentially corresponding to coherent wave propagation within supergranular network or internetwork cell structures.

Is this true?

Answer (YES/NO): NO